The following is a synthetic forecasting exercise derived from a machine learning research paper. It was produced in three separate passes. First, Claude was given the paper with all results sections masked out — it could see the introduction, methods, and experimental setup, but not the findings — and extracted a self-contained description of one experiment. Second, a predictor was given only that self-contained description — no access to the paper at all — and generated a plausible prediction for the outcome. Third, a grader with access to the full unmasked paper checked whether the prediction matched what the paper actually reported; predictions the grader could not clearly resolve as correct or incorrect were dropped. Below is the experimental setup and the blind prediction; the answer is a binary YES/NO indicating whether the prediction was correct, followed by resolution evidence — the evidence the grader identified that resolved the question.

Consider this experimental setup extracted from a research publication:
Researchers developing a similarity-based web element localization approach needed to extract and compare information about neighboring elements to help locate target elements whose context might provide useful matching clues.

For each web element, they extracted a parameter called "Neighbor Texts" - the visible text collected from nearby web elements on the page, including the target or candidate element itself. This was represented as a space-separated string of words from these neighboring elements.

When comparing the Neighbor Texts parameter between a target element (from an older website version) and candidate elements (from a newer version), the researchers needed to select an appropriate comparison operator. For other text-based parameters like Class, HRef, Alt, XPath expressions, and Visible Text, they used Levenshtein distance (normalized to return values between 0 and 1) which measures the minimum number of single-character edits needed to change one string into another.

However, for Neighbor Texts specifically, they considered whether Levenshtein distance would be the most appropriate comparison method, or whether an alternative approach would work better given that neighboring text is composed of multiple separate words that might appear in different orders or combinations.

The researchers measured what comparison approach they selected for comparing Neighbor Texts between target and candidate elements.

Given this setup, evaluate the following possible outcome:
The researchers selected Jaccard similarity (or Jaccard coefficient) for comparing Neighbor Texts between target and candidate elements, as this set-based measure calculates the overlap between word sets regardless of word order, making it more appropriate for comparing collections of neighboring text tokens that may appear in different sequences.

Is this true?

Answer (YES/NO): NO